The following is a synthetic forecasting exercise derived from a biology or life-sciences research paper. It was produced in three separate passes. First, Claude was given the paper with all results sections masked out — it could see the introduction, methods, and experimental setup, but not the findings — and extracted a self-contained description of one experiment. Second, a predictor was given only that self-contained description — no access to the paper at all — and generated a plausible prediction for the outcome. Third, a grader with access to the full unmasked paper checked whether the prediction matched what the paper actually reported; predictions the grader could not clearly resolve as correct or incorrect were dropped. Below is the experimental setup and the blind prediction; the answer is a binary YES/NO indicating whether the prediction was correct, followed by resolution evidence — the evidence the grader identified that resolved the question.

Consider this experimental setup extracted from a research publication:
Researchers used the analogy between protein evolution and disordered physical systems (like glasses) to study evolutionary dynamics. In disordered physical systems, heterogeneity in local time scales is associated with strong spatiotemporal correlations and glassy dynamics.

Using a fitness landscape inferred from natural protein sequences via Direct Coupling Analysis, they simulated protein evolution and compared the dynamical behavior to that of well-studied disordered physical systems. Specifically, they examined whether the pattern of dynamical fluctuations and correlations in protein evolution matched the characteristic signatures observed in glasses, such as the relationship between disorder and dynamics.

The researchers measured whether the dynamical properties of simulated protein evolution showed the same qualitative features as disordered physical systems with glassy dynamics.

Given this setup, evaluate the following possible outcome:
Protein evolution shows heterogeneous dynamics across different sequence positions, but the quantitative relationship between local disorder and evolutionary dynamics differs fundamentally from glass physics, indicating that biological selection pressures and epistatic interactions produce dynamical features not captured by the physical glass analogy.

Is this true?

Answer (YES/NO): NO